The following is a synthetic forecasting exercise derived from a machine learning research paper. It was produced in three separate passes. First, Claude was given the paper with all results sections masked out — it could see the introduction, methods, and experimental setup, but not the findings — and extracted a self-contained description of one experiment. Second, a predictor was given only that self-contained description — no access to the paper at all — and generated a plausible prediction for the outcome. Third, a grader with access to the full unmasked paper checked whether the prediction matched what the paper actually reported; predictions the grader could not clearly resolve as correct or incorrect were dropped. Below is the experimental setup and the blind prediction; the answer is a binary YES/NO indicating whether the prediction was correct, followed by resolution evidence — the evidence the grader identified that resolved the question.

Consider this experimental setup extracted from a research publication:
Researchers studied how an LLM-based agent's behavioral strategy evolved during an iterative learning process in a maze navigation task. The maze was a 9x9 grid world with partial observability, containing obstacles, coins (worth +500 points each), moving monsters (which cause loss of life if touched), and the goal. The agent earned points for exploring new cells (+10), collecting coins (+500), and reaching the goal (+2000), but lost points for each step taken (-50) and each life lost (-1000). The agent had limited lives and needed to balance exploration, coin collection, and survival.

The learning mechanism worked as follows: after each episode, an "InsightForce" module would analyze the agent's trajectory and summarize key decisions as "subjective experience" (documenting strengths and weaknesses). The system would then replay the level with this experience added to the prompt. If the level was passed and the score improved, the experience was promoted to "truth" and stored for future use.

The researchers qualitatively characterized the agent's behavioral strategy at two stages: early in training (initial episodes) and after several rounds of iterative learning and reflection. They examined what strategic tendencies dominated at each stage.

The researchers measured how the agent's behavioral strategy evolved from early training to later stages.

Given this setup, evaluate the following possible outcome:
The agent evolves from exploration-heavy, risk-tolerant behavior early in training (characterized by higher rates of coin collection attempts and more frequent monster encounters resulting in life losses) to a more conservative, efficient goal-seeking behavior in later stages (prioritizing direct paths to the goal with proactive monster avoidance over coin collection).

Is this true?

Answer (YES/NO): NO